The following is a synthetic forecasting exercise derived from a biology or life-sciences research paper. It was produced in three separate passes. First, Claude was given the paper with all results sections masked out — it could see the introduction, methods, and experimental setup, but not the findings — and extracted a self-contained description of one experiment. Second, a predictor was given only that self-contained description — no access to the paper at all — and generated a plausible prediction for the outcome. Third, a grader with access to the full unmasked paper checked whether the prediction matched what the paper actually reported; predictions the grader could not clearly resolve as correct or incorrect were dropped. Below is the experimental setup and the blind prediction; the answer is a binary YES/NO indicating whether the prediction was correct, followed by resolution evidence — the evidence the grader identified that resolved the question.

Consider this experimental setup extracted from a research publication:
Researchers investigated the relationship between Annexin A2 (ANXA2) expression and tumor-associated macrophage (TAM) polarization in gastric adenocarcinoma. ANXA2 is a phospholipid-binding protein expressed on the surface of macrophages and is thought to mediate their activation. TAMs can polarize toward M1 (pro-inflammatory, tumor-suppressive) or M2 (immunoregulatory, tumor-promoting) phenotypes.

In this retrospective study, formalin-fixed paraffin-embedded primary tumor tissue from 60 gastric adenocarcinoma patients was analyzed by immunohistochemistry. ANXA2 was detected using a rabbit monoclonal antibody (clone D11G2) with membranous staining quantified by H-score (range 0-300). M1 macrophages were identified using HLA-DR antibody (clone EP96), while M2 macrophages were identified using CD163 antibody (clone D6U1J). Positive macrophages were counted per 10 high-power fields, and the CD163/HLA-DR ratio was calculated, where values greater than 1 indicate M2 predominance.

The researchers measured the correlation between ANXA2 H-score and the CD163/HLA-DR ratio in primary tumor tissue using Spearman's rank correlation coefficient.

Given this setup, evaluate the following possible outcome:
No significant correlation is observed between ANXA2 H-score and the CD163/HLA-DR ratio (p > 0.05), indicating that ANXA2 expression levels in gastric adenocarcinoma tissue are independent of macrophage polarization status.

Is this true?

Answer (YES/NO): NO